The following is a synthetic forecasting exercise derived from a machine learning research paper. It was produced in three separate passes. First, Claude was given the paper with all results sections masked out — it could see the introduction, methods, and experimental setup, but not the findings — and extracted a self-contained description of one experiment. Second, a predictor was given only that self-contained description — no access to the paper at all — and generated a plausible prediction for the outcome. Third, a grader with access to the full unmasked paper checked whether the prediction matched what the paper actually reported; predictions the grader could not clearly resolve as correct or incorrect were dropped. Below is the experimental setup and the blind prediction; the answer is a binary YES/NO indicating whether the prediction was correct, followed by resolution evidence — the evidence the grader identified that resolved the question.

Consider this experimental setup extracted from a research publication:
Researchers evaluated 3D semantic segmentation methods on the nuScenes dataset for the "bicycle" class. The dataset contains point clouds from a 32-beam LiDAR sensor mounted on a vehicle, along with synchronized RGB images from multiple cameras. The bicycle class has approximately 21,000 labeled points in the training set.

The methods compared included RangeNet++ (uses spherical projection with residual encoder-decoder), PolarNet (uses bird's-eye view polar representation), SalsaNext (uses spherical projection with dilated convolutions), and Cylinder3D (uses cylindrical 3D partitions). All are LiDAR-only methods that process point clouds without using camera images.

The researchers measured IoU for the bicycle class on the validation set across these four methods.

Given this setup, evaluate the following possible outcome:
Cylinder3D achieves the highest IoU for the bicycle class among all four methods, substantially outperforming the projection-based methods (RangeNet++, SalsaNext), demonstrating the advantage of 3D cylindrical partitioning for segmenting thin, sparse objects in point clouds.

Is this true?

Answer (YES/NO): YES